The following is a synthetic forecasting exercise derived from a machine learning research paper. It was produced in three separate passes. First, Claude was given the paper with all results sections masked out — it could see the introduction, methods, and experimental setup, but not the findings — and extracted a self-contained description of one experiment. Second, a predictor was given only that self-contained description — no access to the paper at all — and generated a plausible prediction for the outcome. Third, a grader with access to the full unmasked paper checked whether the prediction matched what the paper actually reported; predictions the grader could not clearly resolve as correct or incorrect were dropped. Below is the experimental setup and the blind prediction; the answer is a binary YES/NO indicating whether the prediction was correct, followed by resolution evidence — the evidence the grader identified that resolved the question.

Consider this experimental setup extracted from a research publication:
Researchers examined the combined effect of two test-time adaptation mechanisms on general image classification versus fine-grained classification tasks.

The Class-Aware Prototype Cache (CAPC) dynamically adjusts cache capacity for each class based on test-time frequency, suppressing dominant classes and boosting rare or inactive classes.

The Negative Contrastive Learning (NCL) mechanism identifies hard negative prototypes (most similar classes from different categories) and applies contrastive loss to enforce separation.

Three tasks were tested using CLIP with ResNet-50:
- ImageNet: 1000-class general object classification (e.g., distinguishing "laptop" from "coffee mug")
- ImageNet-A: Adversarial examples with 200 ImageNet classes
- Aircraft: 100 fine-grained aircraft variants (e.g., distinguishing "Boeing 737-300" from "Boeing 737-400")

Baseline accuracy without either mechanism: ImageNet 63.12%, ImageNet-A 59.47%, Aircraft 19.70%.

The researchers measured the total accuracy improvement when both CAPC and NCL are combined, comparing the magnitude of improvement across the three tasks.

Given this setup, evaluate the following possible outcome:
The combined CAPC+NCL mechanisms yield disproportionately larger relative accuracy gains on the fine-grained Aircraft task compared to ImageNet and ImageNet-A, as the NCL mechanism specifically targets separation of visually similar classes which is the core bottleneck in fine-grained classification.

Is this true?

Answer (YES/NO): YES